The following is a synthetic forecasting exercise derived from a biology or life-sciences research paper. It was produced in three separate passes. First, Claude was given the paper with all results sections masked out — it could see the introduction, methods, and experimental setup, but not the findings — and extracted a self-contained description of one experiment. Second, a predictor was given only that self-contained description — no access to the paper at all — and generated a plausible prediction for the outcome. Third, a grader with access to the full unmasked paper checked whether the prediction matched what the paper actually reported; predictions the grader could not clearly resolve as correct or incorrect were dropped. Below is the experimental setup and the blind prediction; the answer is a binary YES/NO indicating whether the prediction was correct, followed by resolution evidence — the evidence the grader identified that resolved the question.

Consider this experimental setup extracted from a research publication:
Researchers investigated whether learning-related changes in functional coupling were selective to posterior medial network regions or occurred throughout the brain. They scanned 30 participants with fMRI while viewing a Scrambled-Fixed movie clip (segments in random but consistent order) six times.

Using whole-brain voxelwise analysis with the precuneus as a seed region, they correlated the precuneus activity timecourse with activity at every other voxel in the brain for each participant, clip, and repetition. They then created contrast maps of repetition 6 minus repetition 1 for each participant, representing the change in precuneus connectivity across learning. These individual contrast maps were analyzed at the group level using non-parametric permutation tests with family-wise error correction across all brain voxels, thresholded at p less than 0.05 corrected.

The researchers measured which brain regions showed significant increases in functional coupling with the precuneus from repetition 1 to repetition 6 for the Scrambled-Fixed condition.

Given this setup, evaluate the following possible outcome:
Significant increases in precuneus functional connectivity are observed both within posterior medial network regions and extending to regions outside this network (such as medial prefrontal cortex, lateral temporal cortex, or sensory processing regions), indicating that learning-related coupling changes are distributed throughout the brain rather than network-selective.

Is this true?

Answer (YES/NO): NO